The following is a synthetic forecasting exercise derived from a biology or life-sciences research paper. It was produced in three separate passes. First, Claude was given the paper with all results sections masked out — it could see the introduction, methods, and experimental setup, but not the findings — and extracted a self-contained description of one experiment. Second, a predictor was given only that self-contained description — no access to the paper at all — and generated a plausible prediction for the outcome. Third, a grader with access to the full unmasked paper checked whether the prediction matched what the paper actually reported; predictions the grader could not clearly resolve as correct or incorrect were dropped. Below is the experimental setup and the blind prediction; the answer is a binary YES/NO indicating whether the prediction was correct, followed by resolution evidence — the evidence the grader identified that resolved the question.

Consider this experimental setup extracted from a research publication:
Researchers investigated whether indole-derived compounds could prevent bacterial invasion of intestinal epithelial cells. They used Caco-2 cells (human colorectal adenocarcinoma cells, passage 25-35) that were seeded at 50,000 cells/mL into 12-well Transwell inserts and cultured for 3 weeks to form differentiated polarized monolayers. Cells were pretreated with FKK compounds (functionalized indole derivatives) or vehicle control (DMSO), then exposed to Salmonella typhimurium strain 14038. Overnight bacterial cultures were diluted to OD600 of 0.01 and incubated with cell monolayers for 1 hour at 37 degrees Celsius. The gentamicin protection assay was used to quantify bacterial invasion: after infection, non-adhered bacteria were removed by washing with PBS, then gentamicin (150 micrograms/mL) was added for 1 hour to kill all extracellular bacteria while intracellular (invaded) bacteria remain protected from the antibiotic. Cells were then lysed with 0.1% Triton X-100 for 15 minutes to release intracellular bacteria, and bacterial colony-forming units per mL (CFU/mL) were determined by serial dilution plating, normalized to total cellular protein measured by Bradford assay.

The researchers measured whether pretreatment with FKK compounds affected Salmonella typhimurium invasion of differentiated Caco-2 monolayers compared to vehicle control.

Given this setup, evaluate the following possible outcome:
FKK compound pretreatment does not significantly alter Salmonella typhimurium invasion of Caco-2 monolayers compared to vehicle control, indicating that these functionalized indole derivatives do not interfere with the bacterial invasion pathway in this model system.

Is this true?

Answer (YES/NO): NO